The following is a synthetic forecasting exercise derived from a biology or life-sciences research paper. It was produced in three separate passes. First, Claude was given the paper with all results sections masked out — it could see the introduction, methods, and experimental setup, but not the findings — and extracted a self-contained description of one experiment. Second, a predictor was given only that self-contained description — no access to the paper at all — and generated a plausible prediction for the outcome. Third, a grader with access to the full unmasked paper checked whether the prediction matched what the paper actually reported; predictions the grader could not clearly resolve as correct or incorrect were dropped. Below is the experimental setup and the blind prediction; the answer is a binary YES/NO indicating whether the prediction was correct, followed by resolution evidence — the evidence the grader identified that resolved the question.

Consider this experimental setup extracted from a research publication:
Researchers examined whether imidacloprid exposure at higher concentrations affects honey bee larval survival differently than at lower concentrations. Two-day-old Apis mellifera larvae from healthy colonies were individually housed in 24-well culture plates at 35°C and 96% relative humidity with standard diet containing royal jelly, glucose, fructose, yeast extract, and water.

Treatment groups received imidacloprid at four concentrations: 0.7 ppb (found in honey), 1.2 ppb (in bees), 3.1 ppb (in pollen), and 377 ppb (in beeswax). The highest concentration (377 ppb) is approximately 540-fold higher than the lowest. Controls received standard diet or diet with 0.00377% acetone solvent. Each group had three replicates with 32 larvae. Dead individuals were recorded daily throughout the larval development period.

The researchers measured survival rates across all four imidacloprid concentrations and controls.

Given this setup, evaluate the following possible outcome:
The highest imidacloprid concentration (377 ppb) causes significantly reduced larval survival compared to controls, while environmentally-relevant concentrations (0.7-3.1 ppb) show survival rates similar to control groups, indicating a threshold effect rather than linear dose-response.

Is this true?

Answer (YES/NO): NO